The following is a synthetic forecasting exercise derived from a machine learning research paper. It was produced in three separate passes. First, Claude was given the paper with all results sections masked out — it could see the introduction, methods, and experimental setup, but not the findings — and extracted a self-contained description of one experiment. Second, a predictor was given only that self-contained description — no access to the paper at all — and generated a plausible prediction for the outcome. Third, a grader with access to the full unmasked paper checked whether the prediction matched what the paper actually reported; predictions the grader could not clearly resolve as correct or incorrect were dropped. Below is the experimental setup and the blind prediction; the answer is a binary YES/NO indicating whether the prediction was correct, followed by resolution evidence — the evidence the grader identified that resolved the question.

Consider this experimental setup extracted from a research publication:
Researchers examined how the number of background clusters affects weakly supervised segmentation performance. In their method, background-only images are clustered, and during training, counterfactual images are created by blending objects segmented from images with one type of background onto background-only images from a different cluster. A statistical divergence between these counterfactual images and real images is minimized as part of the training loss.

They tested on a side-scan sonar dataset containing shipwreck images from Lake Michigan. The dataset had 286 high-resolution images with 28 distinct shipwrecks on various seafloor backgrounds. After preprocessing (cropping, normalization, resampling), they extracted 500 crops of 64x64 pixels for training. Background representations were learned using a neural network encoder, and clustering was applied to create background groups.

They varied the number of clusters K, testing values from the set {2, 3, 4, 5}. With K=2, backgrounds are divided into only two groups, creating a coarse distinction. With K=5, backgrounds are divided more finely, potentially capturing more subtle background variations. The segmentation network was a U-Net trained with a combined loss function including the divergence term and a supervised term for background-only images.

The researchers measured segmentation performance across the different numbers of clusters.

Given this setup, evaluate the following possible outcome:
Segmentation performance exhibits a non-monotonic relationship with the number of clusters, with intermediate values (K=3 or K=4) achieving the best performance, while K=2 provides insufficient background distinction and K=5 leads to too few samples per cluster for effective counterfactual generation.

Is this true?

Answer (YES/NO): NO